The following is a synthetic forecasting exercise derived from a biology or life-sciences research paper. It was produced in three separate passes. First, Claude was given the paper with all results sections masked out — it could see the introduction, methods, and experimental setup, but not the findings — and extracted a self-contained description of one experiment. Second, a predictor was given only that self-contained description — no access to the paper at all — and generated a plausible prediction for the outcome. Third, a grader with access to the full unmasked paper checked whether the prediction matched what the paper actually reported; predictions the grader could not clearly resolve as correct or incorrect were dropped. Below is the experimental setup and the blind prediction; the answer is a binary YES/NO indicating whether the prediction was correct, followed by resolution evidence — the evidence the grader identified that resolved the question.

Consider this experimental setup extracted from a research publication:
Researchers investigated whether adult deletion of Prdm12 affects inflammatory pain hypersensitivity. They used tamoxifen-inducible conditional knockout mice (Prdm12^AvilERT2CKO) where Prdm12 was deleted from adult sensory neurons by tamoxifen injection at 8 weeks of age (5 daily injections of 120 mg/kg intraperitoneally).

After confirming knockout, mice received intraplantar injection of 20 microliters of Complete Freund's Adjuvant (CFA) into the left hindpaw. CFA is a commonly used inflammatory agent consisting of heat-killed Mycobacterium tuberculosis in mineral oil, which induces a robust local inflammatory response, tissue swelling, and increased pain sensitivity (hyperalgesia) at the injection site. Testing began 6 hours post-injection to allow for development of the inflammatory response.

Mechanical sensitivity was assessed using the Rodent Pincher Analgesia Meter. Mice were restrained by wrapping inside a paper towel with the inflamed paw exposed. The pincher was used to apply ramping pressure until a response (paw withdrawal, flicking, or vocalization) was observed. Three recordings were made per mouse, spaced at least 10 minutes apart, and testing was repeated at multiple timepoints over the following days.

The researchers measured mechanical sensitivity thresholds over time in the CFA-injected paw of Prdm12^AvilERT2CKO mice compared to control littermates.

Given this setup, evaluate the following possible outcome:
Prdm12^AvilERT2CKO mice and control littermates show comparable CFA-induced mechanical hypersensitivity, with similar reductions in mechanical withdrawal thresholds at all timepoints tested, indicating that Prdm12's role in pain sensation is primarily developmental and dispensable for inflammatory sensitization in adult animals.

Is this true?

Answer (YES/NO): YES